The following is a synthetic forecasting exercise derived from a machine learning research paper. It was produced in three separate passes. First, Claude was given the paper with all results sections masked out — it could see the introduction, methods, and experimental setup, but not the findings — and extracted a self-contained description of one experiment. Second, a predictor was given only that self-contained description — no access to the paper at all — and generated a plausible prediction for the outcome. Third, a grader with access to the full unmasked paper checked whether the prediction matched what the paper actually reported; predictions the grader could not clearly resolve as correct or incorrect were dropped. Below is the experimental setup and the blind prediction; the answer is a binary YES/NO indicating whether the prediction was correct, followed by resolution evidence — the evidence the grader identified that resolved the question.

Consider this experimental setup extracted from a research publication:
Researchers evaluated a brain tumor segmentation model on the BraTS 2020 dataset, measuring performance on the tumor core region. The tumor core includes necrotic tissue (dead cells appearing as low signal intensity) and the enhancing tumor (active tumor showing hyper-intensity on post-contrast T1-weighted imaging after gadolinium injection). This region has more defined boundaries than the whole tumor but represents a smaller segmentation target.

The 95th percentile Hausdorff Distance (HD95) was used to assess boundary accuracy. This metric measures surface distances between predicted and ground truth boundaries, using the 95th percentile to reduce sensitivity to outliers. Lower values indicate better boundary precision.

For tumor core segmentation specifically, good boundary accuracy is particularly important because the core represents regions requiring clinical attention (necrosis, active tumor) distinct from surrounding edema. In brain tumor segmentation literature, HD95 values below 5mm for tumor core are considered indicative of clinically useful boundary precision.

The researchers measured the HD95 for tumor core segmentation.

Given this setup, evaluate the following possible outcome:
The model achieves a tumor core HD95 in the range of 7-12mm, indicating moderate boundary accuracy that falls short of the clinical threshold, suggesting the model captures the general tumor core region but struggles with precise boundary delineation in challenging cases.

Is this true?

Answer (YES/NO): NO